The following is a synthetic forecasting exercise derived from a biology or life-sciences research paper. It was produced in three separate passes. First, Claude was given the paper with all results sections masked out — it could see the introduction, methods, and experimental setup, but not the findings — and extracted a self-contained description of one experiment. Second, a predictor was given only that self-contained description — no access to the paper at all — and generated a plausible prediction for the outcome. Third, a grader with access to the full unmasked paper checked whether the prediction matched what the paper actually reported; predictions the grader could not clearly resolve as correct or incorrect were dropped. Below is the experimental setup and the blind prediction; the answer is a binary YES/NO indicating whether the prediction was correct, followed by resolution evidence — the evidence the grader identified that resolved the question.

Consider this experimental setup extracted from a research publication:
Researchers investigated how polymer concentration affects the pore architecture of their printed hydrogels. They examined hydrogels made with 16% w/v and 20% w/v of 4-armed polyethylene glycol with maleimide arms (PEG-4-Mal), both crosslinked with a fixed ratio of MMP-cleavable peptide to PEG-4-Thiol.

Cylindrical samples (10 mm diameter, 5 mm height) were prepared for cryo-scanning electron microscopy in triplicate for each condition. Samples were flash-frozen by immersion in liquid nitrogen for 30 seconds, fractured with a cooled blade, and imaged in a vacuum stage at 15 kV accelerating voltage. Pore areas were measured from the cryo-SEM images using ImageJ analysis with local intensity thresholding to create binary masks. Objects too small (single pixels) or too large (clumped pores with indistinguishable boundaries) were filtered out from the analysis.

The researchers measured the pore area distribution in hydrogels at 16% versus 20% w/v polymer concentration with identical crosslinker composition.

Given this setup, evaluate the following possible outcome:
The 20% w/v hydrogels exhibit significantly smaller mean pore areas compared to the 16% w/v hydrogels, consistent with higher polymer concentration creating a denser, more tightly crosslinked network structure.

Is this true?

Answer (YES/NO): YES